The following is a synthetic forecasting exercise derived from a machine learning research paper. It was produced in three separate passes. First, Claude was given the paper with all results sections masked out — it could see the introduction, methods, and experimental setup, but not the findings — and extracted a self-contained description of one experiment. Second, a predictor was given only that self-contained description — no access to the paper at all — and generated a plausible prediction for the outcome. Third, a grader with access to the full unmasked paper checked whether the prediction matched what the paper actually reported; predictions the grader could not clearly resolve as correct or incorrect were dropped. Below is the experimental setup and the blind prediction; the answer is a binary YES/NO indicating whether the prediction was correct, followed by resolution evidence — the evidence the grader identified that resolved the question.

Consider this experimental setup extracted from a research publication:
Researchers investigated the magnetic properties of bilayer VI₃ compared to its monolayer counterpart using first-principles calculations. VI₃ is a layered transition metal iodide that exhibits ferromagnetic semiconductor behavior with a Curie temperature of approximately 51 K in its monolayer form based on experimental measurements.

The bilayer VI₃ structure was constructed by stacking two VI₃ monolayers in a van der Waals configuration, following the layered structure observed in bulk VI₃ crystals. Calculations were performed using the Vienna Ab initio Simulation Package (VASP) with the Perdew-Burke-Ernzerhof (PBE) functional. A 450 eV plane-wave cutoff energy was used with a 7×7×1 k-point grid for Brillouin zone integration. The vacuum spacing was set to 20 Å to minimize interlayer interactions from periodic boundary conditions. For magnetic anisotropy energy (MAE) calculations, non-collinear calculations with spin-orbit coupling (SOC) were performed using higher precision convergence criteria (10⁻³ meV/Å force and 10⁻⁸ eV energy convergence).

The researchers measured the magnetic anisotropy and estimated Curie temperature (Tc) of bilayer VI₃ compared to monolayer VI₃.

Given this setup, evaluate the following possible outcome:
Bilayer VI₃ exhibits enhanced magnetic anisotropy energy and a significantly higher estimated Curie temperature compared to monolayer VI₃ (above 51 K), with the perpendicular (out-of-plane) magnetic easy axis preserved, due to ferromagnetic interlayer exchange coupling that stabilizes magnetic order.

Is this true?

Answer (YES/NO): NO